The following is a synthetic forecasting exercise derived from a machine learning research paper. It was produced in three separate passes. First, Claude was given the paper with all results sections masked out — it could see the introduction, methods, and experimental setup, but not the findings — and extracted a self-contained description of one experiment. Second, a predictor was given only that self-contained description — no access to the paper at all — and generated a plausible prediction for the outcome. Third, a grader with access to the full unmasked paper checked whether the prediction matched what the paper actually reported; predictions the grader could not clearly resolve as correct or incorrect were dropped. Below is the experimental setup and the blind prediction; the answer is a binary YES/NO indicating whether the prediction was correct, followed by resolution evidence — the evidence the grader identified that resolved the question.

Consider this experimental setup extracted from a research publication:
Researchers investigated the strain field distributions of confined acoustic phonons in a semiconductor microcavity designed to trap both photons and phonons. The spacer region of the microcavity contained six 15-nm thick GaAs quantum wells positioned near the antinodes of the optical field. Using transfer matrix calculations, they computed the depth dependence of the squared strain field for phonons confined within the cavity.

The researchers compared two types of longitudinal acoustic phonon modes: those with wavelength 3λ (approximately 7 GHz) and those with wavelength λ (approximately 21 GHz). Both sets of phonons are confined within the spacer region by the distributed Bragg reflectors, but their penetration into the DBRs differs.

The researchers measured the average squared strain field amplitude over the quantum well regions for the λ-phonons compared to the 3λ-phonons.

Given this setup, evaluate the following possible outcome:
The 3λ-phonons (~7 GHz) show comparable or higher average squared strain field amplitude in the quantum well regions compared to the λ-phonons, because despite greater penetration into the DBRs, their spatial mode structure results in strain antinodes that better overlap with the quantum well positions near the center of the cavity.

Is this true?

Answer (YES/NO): NO